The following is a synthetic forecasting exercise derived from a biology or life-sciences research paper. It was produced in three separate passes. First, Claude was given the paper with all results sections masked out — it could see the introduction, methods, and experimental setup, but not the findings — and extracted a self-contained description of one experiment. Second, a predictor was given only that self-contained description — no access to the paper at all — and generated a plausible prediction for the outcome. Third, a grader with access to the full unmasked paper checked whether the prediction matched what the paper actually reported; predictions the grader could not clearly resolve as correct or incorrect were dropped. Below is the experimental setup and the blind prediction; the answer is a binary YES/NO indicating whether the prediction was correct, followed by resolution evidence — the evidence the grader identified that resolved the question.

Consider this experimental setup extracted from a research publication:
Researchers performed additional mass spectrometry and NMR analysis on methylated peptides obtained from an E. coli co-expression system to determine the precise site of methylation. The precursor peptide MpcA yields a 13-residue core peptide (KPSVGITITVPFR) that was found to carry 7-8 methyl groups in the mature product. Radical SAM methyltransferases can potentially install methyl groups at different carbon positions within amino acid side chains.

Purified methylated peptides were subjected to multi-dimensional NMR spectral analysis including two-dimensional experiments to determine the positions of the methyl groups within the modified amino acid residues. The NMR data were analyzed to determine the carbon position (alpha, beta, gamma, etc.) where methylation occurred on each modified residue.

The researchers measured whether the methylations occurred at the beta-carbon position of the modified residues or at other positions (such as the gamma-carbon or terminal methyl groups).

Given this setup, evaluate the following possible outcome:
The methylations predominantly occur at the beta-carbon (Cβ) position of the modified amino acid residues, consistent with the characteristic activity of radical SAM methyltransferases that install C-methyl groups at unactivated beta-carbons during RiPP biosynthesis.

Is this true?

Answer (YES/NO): YES